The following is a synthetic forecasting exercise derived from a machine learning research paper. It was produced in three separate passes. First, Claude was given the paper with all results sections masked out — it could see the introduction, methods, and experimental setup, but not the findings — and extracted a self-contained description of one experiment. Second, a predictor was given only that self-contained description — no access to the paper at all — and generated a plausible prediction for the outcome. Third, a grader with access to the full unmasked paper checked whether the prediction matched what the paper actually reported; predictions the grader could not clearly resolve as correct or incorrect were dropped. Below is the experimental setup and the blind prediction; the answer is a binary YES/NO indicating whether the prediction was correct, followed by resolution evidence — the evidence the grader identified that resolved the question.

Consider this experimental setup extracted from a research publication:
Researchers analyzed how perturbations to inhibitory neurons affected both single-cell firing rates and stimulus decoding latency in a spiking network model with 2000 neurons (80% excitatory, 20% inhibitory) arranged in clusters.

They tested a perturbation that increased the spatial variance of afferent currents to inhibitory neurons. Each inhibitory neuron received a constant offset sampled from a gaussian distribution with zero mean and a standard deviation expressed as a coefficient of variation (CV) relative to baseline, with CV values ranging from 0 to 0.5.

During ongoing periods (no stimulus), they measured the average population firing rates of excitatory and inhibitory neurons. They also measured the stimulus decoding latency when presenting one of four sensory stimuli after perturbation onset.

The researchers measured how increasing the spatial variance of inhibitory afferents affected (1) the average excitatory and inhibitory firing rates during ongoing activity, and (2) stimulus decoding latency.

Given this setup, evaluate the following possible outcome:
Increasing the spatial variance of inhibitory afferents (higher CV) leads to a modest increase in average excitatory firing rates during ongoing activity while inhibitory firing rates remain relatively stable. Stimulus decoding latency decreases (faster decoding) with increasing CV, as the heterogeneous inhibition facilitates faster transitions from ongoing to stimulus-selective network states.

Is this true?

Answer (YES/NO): NO